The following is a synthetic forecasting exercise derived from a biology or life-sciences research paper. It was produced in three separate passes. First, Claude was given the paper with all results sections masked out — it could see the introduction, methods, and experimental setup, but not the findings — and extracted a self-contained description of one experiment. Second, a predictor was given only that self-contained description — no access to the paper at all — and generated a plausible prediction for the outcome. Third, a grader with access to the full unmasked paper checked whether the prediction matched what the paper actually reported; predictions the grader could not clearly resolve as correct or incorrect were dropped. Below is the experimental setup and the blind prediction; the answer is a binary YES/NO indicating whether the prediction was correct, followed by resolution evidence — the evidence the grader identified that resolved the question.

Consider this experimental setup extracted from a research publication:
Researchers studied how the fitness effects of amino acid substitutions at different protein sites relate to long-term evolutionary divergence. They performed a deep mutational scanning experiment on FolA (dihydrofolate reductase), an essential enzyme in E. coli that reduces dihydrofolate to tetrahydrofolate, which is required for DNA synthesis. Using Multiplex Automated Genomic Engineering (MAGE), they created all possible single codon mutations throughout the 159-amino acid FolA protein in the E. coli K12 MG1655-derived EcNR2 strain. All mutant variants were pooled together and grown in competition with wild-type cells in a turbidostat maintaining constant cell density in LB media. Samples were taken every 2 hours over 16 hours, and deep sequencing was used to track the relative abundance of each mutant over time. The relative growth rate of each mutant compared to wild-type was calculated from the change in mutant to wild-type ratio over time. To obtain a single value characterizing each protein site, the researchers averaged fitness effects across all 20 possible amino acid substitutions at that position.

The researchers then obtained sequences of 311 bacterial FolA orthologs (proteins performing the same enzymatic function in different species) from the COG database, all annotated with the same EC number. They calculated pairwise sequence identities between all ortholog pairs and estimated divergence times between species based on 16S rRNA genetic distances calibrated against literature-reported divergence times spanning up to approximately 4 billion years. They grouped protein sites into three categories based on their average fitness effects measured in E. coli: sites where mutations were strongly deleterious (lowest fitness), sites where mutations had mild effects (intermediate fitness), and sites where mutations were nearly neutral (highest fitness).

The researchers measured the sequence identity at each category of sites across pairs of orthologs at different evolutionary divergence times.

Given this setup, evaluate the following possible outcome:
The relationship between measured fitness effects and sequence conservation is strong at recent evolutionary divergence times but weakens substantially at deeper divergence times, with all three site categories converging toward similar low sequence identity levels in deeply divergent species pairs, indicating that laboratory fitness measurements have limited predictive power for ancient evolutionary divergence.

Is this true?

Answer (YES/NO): NO